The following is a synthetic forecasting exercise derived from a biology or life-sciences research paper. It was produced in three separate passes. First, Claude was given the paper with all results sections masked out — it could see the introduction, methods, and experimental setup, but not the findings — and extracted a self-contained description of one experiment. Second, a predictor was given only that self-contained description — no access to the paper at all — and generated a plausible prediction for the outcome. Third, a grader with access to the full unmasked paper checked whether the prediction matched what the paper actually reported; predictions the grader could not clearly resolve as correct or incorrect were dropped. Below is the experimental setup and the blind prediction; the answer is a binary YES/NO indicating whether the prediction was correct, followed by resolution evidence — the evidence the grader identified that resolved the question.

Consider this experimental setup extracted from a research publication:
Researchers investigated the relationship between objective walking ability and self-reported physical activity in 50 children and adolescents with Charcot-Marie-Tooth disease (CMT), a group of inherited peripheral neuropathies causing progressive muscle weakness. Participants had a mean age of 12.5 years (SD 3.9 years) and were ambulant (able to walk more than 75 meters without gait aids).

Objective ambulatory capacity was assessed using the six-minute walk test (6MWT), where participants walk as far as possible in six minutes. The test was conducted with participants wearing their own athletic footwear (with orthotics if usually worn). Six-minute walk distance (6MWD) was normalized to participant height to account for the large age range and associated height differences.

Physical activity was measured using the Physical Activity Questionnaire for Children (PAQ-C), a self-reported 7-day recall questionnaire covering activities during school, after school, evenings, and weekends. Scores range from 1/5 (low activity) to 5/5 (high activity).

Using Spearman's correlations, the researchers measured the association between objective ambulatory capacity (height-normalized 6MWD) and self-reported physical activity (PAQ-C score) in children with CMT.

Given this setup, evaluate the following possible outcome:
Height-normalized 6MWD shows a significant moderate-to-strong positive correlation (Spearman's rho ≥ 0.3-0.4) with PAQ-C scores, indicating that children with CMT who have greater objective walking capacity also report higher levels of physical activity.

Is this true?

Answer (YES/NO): YES